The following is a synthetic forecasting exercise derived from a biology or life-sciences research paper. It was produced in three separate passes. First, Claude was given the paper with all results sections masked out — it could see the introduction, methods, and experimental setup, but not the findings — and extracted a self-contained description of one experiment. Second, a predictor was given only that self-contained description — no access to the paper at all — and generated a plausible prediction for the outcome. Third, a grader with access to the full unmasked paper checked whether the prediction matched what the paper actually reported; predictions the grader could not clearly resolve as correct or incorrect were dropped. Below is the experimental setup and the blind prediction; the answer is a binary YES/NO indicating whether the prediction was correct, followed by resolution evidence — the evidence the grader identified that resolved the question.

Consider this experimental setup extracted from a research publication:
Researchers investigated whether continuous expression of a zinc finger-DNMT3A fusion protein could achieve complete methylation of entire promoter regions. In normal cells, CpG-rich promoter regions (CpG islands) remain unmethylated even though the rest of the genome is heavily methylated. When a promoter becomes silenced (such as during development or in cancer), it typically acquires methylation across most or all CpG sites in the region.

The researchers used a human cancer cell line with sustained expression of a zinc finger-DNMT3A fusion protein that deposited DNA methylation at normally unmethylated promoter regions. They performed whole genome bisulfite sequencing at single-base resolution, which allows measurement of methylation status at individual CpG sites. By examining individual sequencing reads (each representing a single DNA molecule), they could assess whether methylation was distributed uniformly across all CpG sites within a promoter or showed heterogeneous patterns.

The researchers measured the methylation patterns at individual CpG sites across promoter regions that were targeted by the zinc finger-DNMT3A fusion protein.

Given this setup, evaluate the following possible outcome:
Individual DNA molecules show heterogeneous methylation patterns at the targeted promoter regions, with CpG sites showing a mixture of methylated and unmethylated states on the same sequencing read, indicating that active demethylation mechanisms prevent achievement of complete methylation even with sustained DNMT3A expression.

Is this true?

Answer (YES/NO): YES